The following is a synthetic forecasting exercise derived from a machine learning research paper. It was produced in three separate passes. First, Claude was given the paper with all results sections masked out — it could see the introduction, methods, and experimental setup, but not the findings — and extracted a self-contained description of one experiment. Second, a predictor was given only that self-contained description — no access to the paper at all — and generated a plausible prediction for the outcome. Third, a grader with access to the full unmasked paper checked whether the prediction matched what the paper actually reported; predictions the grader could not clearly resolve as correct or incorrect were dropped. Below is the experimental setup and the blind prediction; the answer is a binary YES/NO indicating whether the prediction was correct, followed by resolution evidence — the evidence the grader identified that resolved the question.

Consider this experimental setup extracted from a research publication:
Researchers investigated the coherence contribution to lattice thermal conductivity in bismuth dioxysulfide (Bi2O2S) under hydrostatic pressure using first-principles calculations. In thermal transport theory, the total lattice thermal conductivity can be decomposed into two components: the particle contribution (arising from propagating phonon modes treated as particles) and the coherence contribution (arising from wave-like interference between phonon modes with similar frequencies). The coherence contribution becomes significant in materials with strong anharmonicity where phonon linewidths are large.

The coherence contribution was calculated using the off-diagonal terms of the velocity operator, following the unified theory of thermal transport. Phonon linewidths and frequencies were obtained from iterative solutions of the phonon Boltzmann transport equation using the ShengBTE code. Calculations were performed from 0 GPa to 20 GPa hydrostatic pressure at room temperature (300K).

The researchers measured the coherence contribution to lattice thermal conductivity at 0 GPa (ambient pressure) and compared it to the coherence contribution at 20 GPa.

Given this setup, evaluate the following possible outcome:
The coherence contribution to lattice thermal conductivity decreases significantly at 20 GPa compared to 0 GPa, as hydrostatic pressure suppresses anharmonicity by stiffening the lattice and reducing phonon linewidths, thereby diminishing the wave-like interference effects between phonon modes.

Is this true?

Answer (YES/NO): YES